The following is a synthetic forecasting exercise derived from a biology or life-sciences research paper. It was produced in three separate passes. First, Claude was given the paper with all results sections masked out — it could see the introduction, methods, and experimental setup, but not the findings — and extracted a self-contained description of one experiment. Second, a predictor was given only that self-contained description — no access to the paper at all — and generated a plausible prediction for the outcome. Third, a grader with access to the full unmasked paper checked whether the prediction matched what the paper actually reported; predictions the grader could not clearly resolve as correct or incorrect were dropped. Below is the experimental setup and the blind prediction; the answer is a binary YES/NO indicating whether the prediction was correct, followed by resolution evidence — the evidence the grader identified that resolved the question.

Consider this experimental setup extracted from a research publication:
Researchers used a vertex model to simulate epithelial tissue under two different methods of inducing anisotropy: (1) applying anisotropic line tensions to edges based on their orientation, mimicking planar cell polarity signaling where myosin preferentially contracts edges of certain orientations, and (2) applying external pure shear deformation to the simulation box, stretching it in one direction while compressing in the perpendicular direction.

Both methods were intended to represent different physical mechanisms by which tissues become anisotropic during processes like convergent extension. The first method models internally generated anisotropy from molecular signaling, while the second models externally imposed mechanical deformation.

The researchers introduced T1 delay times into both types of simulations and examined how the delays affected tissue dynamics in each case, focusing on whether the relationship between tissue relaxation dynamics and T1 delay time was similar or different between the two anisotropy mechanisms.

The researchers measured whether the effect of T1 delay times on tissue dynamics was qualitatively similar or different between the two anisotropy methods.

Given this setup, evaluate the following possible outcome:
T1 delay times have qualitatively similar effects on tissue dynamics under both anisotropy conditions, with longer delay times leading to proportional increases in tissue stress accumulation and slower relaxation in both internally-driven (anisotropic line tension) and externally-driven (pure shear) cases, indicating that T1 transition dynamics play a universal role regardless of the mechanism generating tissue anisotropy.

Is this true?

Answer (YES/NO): YES